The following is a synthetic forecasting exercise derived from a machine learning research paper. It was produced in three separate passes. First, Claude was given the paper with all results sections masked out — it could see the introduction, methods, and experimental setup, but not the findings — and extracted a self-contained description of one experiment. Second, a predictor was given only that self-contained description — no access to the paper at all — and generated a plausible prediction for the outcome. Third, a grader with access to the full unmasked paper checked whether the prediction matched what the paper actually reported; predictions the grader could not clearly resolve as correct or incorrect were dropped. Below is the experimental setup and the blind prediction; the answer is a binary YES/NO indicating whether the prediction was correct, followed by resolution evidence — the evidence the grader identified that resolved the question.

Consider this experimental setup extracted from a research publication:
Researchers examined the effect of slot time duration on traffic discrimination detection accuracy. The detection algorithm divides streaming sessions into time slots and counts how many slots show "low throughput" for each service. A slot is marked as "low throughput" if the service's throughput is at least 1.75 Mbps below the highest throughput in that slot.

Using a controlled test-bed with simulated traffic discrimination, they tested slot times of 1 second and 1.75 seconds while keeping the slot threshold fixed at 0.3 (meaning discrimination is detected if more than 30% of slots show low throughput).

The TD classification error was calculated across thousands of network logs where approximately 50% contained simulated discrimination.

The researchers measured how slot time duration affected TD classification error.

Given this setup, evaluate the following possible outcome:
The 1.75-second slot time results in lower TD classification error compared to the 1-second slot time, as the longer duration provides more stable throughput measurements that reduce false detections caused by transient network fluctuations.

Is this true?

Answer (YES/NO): NO